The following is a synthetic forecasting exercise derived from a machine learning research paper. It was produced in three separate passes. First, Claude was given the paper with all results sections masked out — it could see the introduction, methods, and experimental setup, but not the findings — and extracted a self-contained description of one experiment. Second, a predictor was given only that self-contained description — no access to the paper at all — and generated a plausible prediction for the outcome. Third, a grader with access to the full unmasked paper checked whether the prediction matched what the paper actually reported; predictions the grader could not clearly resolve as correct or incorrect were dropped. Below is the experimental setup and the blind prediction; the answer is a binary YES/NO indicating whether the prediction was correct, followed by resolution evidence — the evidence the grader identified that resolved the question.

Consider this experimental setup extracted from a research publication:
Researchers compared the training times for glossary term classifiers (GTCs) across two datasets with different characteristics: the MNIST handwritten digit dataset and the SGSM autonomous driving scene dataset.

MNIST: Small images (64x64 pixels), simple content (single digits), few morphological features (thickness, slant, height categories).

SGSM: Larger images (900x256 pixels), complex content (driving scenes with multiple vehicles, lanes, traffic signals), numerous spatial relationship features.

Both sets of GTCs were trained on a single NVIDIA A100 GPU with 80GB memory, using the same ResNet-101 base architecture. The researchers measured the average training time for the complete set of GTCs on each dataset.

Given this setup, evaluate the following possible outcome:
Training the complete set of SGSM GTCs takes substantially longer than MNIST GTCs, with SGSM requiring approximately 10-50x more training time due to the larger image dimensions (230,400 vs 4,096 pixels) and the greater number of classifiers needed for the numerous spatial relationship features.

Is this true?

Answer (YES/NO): NO